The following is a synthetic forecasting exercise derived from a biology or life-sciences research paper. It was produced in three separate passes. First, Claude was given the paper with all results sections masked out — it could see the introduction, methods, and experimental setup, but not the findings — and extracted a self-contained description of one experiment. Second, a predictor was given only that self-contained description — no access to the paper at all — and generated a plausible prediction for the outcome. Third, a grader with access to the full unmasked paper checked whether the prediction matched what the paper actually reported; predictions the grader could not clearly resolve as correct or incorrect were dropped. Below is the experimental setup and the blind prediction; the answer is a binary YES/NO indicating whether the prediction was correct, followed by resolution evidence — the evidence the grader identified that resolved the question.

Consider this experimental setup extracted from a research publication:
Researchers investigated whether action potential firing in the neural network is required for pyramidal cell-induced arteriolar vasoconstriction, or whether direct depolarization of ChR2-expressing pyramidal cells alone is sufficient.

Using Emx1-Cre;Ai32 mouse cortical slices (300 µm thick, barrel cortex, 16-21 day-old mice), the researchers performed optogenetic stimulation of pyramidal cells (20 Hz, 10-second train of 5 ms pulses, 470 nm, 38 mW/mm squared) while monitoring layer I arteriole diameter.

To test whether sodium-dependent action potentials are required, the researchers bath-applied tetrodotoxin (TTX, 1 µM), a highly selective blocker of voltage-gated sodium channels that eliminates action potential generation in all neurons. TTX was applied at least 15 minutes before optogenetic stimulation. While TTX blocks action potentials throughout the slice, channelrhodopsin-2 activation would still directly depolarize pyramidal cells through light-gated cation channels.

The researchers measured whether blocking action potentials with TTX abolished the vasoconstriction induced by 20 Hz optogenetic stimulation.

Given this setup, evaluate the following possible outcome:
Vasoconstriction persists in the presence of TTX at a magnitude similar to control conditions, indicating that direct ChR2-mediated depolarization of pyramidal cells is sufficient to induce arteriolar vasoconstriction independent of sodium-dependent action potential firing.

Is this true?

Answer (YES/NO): NO